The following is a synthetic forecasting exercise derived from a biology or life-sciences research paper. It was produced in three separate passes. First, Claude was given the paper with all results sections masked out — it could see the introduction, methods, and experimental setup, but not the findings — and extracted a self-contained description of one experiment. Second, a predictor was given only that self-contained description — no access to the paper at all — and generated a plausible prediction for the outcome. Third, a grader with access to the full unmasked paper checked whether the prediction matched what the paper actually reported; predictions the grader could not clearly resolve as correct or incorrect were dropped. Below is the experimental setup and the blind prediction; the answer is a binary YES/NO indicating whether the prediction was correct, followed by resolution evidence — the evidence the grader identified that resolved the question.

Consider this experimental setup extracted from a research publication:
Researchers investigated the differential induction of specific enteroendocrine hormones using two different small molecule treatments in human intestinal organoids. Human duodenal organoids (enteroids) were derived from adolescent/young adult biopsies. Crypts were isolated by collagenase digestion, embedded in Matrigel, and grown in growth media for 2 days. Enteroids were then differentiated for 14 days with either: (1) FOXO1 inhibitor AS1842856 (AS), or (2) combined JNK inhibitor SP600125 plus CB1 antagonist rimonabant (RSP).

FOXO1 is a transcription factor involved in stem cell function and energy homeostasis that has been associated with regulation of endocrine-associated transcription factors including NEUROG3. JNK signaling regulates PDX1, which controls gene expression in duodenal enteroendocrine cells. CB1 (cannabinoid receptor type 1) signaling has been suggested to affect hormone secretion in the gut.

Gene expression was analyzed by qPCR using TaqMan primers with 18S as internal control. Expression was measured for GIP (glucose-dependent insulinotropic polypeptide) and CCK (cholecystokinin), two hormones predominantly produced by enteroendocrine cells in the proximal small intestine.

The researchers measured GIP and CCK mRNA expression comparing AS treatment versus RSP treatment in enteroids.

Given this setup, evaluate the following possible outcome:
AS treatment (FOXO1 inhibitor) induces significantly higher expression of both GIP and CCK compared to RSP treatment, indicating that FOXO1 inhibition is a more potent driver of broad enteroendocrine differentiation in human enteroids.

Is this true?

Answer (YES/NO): NO